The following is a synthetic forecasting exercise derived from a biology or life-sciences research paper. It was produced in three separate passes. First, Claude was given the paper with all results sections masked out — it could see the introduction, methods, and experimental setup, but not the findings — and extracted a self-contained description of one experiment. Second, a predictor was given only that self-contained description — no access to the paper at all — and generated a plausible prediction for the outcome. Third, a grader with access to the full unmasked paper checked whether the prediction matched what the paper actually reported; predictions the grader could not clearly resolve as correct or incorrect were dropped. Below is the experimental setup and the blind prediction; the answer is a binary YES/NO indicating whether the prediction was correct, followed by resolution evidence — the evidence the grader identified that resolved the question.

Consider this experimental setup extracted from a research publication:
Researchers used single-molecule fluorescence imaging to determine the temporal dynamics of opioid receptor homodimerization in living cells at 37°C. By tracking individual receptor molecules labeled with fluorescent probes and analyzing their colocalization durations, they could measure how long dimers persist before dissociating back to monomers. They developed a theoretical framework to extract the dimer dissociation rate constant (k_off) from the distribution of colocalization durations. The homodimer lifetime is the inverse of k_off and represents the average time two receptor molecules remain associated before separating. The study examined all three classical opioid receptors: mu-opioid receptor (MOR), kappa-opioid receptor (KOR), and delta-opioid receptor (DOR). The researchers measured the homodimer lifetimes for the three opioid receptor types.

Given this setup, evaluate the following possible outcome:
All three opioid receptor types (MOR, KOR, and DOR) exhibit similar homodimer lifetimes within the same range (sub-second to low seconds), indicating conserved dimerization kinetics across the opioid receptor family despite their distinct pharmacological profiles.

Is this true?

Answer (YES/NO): YES